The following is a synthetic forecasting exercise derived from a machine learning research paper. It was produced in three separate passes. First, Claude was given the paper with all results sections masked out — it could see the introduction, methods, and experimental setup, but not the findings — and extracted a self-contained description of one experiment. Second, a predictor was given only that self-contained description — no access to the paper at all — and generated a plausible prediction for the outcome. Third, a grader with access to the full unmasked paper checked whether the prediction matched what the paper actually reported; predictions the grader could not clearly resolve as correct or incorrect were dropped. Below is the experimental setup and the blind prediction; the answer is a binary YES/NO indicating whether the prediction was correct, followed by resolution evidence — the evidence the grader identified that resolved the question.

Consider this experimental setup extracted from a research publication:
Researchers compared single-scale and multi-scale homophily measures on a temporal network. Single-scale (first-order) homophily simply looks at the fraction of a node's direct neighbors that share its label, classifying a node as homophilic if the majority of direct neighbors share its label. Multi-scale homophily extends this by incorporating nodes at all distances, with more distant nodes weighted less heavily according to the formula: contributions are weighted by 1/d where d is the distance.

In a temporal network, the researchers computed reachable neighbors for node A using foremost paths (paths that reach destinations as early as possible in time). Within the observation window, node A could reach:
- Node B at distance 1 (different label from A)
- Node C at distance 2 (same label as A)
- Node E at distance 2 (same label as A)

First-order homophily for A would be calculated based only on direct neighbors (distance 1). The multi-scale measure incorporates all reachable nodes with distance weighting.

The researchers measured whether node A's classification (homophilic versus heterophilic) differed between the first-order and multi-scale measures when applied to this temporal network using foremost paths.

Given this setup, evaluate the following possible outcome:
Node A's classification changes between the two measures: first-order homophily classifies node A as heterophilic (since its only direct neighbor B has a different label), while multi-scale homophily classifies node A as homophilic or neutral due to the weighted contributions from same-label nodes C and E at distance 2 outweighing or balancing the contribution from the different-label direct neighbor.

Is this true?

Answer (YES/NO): NO